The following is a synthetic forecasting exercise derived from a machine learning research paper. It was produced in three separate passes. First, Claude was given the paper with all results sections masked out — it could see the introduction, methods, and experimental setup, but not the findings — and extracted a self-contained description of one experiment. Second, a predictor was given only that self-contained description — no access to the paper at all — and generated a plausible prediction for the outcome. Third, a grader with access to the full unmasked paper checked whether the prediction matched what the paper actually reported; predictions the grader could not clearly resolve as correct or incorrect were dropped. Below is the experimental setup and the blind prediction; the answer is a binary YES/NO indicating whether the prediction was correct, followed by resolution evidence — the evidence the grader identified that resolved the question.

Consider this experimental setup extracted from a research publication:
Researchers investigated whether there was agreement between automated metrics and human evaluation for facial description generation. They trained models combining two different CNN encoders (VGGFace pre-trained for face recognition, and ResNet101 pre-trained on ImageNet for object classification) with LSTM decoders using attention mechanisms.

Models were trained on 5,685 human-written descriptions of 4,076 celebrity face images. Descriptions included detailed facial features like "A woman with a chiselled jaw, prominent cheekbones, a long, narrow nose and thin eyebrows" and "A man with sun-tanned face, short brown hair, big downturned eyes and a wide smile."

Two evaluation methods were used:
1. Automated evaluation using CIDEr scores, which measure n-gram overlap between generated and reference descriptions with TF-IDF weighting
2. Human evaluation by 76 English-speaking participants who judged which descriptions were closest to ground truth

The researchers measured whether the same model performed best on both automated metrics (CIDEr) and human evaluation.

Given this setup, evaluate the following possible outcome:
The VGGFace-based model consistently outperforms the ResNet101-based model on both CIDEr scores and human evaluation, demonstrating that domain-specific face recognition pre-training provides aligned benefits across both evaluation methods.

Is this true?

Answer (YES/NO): NO